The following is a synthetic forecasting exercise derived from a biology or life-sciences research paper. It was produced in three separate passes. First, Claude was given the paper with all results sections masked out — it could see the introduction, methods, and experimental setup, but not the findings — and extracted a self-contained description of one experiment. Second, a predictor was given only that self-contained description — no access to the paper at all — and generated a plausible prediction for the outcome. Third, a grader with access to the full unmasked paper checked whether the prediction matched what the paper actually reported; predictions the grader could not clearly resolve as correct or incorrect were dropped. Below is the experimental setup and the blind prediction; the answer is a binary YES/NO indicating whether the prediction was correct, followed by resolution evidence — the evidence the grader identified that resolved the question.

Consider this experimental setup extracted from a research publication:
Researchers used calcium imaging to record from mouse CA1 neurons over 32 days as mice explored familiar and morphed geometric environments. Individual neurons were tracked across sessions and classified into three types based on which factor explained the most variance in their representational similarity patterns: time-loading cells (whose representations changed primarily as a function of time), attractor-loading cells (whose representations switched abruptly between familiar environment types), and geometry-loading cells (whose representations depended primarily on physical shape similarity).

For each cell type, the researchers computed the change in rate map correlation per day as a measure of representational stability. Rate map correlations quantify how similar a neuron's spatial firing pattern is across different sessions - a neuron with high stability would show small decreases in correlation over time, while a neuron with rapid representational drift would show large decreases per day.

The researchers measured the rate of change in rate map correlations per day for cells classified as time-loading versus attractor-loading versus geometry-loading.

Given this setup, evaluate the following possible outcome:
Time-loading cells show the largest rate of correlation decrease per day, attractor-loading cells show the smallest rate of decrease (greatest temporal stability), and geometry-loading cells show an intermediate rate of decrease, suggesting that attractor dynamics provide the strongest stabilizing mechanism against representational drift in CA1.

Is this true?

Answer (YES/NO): NO